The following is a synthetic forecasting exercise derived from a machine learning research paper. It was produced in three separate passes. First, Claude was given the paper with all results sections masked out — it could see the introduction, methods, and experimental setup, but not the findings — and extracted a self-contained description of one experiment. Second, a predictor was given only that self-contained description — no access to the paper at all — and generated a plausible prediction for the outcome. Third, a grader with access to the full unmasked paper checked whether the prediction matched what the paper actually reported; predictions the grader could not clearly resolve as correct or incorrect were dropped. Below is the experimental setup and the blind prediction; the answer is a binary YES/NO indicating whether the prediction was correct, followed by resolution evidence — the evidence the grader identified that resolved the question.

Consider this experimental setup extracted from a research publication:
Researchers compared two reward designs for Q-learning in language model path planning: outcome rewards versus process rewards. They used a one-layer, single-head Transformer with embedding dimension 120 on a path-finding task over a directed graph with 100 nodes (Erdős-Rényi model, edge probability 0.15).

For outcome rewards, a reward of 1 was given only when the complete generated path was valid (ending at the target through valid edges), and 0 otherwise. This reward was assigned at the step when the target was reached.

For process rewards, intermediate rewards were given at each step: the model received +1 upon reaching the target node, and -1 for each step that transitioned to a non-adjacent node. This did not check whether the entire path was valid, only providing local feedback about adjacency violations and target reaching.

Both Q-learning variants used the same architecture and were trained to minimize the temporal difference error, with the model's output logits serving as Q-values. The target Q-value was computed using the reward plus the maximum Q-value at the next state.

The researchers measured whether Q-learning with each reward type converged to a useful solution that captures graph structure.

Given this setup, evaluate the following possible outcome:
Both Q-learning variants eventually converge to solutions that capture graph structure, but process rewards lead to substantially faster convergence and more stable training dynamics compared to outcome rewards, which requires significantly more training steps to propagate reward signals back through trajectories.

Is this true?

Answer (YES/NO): NO